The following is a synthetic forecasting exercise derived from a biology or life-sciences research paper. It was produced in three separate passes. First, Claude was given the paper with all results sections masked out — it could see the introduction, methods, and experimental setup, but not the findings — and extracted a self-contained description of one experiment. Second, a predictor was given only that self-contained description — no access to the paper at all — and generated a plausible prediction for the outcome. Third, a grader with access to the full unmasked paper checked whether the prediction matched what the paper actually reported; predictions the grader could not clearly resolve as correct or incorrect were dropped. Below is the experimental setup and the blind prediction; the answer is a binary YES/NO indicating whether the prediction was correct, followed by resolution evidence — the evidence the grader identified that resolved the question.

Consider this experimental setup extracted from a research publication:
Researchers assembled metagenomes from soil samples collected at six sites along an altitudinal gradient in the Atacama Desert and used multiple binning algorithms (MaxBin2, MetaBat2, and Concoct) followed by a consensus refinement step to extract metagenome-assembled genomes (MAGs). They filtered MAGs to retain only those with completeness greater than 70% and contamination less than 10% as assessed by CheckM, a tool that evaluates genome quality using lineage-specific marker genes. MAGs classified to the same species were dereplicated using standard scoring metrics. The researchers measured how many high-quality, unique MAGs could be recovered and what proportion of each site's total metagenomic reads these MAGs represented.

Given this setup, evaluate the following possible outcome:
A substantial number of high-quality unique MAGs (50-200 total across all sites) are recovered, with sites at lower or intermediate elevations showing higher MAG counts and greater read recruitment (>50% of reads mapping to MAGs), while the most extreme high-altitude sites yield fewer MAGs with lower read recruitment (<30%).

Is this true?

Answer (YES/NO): NO